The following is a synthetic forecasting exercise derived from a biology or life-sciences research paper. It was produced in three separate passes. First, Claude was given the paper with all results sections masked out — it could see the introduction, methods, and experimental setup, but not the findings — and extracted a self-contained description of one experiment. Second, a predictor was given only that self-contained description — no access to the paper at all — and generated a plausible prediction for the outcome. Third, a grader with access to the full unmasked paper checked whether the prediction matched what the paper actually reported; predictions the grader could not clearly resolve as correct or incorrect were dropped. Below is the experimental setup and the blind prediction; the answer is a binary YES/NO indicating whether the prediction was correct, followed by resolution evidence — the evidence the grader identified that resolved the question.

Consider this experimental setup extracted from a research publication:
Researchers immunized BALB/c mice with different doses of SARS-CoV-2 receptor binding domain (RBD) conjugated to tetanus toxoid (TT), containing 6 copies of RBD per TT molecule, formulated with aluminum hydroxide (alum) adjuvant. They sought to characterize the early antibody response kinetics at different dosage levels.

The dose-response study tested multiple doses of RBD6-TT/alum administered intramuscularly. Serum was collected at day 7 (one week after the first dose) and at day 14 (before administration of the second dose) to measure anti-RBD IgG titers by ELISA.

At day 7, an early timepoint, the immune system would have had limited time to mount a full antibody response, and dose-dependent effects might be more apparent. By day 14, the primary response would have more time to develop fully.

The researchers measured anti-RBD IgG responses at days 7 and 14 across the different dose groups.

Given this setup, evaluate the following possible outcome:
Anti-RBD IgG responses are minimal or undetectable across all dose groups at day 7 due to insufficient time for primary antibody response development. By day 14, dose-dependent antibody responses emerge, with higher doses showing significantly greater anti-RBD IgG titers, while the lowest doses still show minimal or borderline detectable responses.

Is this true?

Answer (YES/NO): NO